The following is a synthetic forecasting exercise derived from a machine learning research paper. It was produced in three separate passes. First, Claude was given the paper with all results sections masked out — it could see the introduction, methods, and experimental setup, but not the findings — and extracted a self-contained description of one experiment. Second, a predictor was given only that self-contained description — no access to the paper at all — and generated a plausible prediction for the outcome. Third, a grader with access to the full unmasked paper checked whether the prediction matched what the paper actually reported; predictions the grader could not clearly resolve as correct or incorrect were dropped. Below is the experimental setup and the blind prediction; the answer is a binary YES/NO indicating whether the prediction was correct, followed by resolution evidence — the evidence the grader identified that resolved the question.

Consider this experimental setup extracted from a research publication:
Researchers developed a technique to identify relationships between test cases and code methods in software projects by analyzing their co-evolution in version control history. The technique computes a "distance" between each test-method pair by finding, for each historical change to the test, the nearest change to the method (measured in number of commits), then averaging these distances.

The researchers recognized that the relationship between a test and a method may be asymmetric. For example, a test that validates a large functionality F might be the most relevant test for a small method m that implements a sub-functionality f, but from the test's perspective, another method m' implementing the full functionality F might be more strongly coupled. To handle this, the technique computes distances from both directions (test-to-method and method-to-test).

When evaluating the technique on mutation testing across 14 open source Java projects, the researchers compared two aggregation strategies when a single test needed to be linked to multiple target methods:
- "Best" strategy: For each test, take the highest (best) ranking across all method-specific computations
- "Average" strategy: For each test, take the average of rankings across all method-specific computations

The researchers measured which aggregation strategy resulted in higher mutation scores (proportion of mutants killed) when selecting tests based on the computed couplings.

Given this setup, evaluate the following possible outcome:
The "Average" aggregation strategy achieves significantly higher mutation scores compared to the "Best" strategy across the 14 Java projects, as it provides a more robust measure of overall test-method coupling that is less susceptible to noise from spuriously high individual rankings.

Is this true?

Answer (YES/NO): NO